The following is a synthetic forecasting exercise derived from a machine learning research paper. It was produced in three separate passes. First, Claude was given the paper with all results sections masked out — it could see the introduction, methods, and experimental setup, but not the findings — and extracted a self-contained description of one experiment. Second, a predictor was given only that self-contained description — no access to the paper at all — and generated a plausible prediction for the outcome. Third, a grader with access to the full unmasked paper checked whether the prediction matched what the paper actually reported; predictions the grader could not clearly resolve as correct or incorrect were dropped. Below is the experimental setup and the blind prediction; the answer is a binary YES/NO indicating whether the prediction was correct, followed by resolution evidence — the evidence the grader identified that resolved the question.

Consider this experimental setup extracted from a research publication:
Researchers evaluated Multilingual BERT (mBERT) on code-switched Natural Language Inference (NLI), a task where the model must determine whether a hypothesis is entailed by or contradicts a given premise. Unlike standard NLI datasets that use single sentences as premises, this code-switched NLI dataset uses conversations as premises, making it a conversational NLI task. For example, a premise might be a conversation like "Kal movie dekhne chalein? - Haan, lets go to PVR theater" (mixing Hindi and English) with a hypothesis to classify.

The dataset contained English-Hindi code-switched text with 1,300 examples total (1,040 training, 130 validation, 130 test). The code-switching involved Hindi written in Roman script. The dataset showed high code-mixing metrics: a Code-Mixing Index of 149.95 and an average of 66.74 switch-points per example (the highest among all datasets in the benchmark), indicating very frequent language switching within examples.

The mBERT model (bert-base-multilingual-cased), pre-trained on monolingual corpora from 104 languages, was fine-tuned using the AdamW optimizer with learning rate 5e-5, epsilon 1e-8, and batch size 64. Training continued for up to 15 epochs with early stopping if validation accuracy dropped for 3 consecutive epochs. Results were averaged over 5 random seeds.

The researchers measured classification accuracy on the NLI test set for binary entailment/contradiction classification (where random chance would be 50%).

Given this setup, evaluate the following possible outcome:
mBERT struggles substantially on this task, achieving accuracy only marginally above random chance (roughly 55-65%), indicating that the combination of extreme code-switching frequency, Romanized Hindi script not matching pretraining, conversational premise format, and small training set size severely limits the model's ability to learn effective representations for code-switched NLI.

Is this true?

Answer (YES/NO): YES